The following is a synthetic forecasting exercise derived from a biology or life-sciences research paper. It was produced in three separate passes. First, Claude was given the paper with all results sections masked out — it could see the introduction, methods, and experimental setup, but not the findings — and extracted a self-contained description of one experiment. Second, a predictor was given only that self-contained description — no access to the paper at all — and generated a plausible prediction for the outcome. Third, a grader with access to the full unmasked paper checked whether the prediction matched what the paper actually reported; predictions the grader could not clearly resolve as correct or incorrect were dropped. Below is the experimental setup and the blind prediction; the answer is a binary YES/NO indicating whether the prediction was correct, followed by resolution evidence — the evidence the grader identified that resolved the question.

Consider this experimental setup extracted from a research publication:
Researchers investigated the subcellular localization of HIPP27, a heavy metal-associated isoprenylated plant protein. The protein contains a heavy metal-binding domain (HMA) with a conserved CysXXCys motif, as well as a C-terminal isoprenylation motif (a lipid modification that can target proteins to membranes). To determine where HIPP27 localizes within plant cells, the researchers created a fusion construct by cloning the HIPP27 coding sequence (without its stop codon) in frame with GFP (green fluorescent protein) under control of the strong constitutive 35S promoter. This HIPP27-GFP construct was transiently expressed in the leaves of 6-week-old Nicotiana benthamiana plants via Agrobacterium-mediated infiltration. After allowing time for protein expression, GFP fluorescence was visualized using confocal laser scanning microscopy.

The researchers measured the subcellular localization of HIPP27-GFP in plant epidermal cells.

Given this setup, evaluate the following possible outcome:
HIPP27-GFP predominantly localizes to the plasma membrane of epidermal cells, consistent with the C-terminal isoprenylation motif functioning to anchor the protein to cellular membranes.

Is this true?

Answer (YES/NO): NO